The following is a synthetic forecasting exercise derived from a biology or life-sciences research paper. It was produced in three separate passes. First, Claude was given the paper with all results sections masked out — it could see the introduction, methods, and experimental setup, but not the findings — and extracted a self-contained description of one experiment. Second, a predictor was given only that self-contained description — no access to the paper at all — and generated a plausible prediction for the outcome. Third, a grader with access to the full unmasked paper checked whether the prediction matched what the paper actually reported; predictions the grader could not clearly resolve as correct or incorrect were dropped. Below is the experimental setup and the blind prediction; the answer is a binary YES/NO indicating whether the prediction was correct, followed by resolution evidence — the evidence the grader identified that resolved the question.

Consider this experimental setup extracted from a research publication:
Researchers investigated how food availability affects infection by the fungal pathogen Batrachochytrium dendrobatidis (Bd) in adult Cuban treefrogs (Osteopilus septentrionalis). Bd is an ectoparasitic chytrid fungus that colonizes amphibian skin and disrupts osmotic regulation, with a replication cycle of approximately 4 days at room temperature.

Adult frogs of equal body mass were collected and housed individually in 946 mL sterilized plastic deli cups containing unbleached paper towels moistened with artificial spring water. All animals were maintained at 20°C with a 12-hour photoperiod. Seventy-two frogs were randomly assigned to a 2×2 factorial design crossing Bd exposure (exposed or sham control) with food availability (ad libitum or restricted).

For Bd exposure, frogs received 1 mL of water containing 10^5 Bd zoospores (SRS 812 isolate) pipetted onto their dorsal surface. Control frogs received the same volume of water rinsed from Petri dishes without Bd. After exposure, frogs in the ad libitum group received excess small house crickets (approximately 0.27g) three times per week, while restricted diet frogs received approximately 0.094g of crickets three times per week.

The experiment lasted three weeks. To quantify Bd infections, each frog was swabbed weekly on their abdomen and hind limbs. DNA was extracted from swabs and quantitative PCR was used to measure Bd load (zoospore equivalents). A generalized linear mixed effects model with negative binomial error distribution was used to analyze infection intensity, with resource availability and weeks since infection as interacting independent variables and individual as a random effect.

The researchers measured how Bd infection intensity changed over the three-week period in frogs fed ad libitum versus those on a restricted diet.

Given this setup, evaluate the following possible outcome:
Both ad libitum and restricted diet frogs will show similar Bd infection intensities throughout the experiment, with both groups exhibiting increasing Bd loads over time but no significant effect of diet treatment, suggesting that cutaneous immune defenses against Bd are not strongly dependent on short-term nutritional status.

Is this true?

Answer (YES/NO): NO